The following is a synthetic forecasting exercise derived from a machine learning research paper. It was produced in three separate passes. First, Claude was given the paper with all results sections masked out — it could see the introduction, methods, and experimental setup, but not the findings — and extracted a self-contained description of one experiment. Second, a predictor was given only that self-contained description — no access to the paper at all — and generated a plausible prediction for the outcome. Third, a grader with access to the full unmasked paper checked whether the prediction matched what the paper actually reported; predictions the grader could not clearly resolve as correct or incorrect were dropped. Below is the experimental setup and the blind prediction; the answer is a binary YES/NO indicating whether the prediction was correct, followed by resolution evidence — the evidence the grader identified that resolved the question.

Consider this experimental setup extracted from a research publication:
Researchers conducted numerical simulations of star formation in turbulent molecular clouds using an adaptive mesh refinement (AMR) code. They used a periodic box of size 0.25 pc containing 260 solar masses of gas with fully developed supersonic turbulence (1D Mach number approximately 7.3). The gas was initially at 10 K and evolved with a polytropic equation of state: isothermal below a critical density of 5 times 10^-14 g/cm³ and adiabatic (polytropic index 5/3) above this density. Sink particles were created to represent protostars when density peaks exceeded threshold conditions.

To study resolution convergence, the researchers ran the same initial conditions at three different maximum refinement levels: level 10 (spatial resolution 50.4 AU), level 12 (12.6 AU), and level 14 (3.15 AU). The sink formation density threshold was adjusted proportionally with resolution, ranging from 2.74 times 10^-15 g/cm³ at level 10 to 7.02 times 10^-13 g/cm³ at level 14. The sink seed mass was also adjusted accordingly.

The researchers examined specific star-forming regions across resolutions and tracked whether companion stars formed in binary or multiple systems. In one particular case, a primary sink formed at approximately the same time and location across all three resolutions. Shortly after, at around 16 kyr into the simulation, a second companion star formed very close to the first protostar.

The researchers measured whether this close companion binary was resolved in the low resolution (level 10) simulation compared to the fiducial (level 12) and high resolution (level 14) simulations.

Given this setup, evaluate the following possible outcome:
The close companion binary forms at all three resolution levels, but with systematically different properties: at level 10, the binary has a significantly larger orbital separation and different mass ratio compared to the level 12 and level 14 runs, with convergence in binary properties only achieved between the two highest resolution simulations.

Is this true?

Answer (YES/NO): NO